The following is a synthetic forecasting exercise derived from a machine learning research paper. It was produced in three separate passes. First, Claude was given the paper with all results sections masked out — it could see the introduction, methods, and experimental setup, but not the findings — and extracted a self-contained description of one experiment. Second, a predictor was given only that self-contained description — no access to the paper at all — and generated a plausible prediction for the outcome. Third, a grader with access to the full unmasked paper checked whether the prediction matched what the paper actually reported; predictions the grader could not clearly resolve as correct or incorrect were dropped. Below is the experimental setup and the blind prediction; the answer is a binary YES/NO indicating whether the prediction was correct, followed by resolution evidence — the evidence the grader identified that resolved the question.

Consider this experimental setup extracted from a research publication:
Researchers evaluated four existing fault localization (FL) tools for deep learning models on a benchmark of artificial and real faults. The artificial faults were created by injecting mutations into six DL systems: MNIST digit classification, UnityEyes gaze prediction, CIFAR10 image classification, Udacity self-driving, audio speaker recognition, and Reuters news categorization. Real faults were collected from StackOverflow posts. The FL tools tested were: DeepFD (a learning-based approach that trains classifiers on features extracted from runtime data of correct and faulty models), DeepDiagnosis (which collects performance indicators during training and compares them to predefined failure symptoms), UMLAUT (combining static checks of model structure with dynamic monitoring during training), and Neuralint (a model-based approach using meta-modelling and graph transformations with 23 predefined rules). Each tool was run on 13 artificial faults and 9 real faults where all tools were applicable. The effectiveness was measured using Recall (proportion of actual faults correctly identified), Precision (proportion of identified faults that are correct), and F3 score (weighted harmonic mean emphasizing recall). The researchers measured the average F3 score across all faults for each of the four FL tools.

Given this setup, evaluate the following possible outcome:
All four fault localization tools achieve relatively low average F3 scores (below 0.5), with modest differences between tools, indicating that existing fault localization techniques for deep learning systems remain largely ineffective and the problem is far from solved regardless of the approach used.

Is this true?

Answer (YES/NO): YES